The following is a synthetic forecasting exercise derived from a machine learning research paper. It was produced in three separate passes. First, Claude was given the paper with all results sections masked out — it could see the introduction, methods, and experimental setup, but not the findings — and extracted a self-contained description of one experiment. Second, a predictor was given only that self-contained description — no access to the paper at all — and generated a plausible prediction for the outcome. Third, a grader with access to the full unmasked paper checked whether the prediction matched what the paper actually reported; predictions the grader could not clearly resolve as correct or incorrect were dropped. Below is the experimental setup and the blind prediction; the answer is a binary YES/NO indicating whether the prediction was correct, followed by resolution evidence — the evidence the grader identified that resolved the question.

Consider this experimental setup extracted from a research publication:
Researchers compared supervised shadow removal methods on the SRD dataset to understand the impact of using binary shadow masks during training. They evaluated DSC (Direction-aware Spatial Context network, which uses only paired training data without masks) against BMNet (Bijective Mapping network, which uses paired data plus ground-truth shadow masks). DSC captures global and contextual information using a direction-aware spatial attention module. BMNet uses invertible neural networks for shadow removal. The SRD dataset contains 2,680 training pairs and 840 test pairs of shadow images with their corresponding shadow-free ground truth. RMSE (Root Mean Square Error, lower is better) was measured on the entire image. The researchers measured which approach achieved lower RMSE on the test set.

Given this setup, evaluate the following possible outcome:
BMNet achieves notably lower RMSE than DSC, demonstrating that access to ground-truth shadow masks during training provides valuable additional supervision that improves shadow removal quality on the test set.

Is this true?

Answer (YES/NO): YES